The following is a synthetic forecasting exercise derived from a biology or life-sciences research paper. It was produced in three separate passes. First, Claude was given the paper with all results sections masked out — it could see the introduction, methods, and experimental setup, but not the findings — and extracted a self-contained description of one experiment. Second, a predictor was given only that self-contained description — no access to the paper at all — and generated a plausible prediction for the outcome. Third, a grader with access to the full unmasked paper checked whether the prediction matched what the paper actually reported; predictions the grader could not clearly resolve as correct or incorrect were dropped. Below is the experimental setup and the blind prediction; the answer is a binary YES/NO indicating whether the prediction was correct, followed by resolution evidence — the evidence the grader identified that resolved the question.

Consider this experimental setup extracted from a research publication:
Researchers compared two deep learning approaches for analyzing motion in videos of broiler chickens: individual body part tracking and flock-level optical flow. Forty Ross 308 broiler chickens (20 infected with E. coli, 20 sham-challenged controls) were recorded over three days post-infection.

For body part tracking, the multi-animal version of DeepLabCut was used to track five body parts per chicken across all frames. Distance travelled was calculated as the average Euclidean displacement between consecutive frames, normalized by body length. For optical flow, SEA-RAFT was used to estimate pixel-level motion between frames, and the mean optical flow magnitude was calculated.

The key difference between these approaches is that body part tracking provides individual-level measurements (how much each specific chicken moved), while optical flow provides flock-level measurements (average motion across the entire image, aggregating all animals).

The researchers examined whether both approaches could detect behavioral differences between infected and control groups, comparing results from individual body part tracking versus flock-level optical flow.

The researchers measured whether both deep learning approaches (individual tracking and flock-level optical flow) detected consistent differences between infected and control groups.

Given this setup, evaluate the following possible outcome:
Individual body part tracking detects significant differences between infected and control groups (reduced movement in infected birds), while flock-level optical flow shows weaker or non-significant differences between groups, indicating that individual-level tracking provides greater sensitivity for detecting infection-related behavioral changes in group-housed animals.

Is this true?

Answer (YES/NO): NO